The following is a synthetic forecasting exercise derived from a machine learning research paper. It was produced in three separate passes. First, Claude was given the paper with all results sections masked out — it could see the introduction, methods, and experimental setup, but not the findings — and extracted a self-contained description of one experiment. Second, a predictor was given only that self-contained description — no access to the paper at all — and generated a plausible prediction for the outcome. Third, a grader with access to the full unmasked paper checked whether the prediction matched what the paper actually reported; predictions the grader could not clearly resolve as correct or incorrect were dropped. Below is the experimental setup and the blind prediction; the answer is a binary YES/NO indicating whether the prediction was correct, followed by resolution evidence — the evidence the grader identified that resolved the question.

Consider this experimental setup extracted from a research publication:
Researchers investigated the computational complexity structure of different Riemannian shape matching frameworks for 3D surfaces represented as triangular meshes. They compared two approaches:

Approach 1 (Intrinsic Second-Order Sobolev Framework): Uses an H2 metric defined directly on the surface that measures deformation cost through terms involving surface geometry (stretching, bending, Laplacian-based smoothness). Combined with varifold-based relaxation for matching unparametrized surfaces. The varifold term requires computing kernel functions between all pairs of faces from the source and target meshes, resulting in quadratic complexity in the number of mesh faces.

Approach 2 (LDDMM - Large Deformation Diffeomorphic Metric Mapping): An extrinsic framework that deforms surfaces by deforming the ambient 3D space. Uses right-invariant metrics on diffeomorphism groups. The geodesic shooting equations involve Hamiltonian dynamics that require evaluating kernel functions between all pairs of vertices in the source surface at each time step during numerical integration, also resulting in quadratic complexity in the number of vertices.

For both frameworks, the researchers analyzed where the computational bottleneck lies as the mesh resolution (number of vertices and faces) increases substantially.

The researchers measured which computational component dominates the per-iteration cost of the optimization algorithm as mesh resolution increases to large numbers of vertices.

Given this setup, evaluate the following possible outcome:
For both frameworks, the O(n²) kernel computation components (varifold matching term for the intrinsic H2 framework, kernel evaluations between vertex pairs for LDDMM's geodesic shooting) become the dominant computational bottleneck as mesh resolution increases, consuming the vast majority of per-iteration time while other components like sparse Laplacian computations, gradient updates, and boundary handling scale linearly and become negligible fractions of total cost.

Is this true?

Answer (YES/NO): YES